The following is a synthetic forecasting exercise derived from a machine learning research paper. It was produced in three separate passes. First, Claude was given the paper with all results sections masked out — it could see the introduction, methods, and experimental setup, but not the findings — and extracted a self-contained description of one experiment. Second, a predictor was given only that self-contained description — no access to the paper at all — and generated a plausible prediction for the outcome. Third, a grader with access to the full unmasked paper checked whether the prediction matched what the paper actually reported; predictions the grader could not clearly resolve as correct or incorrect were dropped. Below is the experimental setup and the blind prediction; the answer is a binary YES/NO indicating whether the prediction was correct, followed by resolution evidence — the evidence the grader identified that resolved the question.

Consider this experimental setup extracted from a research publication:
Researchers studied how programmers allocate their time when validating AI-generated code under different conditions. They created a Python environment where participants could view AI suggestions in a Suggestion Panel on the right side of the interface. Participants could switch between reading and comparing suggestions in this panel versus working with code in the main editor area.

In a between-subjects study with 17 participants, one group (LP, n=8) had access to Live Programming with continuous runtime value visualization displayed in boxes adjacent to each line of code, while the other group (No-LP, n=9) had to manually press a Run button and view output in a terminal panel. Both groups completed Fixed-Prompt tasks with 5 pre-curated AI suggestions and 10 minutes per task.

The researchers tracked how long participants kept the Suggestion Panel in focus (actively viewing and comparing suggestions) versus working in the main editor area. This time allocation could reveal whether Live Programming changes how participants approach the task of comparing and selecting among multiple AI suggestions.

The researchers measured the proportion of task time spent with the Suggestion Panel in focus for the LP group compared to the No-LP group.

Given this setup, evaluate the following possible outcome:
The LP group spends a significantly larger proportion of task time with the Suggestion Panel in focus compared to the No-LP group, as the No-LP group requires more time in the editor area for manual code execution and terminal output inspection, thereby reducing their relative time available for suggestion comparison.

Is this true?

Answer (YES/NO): NO